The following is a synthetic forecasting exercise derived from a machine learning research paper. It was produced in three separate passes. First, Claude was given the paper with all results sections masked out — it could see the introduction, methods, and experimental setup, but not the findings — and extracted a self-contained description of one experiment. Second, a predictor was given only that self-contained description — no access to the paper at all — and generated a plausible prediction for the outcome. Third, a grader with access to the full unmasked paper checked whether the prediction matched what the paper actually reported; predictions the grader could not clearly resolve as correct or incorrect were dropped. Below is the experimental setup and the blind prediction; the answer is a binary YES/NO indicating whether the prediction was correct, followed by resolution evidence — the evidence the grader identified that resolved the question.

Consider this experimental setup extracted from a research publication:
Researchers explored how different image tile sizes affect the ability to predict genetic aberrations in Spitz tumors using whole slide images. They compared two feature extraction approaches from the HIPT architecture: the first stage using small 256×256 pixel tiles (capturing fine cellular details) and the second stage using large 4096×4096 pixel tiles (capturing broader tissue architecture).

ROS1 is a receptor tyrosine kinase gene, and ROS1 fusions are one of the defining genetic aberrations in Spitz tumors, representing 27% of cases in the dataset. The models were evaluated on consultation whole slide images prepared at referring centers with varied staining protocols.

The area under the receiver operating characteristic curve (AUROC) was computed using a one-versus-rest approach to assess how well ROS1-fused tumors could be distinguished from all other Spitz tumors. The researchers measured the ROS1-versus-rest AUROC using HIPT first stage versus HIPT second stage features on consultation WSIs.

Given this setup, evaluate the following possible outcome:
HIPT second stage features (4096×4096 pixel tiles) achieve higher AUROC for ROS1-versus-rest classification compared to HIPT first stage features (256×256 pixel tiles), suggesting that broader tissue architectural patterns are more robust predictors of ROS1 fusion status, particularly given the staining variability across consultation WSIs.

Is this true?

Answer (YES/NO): YES